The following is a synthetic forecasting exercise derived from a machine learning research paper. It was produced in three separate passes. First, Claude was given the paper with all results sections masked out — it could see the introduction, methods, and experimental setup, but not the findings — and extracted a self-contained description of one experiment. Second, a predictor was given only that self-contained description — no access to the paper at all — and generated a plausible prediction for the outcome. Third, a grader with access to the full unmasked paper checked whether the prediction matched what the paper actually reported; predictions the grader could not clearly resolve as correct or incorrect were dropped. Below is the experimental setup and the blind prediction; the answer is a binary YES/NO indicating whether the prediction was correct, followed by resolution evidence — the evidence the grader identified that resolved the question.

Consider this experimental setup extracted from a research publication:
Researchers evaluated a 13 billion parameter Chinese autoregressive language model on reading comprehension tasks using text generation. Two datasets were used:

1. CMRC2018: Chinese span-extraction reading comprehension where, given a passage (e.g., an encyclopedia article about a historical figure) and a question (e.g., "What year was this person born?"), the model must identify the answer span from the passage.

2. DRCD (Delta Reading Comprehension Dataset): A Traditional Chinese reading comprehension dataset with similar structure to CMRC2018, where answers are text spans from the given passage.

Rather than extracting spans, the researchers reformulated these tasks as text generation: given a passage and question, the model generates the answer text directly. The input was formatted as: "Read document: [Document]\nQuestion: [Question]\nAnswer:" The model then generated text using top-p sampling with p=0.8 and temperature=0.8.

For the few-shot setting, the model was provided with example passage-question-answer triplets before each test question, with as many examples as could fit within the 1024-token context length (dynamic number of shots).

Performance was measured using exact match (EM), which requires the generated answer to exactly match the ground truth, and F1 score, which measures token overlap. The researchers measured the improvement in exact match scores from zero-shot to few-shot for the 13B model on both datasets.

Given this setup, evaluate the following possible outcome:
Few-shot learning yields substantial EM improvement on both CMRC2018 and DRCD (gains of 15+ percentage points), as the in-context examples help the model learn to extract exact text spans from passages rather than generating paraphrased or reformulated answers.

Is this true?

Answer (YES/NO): NO